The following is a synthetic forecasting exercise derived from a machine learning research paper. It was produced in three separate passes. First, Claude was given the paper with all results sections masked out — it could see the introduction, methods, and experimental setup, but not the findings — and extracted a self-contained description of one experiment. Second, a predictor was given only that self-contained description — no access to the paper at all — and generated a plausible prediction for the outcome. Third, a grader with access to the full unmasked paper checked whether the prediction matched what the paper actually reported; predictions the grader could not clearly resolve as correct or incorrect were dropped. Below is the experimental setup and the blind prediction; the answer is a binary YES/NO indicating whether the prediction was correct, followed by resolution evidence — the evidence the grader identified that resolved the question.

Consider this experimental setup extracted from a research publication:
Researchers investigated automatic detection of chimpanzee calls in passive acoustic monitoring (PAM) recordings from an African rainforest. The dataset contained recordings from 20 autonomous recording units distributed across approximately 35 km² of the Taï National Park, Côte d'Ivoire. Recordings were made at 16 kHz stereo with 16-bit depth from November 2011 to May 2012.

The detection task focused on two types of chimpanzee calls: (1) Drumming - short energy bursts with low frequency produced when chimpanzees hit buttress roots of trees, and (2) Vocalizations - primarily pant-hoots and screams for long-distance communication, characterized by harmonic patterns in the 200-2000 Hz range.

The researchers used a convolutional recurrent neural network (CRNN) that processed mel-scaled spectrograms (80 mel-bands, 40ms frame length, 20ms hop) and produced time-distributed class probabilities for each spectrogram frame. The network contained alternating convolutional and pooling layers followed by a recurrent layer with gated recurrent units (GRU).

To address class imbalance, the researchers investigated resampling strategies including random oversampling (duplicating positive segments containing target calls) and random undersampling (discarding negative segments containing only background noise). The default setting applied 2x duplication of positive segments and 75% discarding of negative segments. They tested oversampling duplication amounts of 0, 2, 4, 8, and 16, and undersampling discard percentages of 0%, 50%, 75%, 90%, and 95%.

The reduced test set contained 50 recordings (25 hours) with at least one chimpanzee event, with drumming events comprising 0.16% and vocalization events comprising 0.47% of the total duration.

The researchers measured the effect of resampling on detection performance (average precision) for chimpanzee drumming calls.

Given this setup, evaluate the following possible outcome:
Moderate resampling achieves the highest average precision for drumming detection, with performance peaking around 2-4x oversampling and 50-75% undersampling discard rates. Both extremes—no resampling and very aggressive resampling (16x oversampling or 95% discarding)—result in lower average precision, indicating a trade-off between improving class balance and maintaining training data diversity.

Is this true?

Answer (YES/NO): NO